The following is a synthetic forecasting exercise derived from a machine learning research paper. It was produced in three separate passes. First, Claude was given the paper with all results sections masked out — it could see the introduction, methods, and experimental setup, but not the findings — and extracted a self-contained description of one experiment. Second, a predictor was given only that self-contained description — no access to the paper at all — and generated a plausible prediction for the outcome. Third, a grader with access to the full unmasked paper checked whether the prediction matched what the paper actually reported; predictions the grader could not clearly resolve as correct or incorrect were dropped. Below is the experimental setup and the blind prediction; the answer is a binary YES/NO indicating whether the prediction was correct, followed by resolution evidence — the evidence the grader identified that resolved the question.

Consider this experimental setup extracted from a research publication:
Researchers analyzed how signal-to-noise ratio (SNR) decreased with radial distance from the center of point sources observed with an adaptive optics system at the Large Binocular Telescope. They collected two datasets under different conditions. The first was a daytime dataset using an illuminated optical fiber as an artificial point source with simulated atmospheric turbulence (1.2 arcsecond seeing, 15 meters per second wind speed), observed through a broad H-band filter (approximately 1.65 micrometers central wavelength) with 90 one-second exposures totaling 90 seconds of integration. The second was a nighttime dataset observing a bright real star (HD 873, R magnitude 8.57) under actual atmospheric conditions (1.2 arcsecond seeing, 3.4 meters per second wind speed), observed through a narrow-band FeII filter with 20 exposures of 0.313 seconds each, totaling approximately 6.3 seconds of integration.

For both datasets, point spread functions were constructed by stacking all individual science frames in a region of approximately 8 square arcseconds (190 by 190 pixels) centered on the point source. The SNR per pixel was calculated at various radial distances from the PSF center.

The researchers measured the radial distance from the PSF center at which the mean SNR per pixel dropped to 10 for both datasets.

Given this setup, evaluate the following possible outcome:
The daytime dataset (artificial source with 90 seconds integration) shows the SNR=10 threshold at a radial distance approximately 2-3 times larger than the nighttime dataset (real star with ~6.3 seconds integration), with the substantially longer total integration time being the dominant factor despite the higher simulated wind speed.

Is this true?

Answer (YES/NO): NO